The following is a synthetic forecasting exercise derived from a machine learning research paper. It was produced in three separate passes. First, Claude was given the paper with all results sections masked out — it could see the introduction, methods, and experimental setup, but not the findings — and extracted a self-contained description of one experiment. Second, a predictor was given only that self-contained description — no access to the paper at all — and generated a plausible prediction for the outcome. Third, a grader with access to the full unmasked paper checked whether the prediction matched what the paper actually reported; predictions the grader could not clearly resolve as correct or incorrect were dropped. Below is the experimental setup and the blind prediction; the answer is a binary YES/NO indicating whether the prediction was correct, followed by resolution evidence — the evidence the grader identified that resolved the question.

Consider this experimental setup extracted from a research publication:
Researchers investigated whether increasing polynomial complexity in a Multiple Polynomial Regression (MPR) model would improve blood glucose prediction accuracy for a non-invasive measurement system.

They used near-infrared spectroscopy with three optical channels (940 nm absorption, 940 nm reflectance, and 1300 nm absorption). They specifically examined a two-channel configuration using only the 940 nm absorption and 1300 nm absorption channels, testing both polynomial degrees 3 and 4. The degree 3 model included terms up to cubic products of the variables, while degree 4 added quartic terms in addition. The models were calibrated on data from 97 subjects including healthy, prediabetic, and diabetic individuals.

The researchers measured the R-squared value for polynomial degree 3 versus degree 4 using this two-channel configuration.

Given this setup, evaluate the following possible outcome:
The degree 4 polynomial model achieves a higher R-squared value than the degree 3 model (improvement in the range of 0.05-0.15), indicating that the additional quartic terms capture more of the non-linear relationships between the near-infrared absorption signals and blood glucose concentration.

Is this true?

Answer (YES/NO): NO